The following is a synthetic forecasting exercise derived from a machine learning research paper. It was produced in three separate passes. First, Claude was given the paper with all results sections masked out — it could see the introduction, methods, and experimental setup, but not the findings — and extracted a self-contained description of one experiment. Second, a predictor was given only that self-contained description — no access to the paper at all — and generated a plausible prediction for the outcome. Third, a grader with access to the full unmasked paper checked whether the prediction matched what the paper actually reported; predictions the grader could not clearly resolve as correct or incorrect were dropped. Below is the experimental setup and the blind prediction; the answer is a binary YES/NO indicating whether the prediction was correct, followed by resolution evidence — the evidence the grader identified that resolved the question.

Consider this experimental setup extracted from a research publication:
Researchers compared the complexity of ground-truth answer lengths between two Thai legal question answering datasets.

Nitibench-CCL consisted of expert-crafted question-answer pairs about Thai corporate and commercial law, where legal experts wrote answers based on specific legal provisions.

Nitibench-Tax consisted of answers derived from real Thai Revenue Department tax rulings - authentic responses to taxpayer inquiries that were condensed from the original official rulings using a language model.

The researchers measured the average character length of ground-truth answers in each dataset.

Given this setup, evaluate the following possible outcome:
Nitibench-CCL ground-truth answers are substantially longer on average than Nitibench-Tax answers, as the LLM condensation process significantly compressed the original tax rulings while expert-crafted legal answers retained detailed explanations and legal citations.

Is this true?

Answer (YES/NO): NO